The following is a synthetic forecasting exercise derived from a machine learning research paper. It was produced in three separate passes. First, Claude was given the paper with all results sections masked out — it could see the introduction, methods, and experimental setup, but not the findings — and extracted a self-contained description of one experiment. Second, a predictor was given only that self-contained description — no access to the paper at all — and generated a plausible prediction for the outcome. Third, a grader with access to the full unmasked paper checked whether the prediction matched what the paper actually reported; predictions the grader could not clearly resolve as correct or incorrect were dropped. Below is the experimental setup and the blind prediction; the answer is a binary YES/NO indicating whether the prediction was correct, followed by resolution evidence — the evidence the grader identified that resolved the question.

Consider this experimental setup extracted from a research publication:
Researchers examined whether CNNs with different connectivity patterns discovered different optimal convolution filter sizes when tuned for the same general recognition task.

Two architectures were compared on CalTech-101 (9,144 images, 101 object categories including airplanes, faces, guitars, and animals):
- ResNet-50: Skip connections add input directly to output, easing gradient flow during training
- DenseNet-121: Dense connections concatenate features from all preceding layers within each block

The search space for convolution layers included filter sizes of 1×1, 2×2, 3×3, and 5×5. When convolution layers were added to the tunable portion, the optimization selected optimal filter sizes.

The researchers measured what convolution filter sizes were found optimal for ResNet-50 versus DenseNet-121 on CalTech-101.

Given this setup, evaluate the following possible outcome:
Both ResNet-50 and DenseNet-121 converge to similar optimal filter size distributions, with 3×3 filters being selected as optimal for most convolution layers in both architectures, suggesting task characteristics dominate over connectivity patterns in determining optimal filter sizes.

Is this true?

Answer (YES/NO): NO